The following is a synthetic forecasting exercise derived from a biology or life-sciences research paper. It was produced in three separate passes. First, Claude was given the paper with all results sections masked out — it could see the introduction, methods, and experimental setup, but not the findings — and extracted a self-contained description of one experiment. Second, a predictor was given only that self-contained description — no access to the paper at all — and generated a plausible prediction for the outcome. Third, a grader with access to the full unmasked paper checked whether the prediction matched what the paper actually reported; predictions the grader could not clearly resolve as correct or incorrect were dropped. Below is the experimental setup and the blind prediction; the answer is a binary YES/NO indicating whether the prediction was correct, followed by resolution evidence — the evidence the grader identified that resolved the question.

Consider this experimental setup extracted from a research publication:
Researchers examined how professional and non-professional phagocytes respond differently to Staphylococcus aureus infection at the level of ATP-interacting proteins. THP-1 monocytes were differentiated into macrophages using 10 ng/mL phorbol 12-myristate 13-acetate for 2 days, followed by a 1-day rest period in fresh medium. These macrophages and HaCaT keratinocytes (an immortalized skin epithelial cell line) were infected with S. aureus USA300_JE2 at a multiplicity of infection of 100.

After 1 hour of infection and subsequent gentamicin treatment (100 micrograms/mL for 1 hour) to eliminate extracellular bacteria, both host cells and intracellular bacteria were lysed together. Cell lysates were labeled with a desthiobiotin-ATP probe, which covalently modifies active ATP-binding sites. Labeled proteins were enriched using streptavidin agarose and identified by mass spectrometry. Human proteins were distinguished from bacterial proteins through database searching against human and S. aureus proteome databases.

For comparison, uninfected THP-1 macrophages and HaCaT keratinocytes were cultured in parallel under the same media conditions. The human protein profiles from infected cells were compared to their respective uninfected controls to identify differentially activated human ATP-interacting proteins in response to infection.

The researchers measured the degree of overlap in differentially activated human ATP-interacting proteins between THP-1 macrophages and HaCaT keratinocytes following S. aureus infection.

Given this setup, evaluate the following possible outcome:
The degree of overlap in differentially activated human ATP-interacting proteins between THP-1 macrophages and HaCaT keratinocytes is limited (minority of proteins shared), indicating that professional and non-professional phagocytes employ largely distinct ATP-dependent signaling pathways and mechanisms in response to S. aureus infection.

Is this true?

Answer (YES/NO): YES